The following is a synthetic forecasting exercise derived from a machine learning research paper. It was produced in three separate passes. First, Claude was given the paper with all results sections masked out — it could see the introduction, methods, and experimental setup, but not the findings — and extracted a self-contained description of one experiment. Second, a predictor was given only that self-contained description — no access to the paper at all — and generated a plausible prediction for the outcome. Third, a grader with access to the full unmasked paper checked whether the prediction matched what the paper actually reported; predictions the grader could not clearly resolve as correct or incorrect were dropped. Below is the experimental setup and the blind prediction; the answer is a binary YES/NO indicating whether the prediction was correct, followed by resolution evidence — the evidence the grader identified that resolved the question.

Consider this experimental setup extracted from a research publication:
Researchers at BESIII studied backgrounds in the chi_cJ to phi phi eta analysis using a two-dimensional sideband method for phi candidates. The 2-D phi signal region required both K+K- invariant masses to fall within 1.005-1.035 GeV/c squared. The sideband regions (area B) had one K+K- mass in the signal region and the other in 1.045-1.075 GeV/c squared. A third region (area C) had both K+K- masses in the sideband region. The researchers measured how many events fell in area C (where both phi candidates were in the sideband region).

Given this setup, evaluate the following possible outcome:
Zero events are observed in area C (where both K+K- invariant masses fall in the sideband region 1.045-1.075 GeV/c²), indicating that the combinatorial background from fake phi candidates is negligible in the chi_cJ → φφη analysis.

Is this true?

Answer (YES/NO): YES